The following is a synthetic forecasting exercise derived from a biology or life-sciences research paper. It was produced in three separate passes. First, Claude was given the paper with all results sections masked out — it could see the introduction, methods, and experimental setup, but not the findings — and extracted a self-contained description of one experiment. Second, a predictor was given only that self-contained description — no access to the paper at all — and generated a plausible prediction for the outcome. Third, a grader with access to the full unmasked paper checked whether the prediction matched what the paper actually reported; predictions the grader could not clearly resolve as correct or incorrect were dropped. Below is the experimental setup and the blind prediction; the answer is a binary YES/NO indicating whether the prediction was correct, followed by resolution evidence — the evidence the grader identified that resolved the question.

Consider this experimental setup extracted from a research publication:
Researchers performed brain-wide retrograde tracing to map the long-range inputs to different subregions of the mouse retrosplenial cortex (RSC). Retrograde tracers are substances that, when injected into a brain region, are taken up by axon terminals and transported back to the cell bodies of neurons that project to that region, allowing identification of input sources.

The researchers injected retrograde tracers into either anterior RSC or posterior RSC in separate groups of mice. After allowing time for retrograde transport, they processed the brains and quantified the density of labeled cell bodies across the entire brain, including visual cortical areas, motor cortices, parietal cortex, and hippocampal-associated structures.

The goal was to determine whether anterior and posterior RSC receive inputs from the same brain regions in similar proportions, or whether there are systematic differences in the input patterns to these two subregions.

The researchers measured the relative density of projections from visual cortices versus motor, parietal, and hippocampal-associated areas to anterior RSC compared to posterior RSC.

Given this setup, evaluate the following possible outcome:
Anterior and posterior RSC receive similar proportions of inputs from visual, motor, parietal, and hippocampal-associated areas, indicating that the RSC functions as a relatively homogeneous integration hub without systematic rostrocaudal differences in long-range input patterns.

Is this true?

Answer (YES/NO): NO